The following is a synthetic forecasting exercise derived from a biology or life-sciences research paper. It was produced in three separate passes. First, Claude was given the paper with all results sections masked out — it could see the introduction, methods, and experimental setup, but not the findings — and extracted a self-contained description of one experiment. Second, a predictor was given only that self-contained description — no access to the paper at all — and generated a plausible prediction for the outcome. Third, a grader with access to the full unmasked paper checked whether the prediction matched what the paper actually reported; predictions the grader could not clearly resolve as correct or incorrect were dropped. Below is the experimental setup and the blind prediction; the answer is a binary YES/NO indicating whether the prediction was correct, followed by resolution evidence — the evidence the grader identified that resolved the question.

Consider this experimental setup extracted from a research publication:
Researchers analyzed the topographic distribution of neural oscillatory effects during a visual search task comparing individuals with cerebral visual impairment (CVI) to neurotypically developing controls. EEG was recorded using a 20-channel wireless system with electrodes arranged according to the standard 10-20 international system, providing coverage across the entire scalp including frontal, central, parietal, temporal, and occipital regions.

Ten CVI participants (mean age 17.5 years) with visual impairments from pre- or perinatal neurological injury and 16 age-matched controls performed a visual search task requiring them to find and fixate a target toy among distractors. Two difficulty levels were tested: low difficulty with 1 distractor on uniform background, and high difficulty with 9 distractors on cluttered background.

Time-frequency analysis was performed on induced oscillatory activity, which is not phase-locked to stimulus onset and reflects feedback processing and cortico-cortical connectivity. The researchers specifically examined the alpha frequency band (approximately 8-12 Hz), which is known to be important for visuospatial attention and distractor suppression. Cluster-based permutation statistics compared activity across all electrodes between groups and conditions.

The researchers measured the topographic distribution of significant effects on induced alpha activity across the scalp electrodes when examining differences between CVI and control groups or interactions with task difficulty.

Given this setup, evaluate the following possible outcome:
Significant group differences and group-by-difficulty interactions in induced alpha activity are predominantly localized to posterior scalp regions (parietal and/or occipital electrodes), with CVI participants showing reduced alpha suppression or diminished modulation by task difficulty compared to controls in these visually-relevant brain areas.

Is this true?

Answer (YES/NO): YES